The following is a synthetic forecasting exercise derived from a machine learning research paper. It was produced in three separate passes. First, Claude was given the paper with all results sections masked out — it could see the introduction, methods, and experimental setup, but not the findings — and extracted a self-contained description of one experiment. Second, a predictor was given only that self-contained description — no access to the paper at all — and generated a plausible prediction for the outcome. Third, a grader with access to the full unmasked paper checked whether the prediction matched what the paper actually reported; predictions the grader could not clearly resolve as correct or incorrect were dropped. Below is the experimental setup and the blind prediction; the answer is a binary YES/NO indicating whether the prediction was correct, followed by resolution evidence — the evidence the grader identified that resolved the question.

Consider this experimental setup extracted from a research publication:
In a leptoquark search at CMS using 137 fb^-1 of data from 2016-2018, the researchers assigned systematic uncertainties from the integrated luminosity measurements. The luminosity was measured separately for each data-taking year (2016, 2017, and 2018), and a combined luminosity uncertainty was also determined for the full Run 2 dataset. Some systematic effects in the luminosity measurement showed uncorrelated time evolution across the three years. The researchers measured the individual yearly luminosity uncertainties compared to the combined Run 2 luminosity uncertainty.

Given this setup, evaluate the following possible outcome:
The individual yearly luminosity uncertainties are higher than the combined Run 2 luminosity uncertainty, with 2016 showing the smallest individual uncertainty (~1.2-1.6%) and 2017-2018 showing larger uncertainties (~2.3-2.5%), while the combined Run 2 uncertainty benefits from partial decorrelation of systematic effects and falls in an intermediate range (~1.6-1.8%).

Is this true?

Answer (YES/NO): NO